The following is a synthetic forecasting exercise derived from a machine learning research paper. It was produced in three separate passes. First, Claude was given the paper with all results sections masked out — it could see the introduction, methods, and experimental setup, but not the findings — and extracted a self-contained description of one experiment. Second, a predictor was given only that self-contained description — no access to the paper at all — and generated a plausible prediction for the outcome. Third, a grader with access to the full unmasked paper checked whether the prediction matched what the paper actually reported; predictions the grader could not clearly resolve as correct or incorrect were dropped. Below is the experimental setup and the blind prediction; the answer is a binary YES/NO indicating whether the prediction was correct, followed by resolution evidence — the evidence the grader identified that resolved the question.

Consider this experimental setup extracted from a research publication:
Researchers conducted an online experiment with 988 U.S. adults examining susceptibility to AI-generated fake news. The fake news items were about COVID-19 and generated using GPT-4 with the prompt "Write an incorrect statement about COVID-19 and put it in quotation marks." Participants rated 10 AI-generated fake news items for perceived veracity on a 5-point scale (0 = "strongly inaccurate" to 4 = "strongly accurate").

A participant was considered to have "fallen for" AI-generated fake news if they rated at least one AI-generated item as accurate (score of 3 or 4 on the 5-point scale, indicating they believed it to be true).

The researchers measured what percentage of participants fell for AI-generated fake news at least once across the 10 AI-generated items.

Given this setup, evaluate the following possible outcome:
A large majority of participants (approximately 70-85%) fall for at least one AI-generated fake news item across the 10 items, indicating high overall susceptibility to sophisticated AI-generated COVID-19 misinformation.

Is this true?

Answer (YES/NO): NO